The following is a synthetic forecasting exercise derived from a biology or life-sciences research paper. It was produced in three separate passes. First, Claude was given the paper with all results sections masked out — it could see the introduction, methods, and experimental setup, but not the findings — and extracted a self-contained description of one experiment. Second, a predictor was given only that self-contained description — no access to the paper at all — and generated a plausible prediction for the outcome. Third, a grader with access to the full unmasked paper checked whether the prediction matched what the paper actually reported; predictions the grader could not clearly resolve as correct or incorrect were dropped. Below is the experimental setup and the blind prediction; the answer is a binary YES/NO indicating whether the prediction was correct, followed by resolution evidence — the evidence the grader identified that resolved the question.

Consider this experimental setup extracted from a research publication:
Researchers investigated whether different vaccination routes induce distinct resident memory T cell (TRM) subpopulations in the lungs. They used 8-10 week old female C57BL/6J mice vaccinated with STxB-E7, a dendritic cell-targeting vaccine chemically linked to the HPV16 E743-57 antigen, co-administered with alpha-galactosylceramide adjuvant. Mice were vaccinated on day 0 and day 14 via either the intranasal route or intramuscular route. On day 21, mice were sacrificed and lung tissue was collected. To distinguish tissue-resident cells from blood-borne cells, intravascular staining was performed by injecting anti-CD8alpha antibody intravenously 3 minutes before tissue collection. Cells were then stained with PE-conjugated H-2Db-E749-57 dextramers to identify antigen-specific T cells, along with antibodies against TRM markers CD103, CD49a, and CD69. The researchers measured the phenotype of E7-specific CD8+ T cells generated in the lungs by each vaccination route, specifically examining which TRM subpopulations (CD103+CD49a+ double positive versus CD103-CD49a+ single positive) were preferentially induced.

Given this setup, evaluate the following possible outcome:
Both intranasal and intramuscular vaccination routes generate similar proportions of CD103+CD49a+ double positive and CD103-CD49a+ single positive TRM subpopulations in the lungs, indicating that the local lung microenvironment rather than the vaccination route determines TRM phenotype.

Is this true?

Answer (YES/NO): NO